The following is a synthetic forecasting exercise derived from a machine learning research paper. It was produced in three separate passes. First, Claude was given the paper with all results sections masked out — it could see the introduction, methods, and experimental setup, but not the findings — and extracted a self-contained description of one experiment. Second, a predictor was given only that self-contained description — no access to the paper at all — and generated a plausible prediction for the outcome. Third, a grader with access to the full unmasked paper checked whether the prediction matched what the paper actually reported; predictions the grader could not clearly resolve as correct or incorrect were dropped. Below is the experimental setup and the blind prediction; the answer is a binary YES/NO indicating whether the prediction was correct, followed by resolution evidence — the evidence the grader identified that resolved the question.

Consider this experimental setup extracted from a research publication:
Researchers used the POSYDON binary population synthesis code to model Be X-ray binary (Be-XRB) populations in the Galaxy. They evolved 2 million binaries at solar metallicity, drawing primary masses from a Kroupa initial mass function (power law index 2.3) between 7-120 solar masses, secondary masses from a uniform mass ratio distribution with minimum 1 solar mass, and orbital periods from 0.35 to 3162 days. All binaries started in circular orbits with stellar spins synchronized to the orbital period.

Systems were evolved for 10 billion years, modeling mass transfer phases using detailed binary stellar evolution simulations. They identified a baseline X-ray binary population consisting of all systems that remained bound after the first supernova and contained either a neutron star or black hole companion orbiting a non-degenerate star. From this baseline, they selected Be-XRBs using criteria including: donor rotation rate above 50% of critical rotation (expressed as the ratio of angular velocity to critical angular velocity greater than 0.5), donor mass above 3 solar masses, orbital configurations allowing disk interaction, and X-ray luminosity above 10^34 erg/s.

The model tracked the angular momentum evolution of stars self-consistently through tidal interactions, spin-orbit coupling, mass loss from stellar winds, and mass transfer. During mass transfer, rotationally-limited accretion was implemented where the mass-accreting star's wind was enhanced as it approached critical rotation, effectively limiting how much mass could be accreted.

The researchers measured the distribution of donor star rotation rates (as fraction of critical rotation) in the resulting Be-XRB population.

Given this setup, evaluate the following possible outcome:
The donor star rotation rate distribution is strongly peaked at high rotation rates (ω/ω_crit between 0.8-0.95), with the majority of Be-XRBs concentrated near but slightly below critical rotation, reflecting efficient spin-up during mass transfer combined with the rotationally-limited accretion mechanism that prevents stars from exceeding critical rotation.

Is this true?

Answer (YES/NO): NO